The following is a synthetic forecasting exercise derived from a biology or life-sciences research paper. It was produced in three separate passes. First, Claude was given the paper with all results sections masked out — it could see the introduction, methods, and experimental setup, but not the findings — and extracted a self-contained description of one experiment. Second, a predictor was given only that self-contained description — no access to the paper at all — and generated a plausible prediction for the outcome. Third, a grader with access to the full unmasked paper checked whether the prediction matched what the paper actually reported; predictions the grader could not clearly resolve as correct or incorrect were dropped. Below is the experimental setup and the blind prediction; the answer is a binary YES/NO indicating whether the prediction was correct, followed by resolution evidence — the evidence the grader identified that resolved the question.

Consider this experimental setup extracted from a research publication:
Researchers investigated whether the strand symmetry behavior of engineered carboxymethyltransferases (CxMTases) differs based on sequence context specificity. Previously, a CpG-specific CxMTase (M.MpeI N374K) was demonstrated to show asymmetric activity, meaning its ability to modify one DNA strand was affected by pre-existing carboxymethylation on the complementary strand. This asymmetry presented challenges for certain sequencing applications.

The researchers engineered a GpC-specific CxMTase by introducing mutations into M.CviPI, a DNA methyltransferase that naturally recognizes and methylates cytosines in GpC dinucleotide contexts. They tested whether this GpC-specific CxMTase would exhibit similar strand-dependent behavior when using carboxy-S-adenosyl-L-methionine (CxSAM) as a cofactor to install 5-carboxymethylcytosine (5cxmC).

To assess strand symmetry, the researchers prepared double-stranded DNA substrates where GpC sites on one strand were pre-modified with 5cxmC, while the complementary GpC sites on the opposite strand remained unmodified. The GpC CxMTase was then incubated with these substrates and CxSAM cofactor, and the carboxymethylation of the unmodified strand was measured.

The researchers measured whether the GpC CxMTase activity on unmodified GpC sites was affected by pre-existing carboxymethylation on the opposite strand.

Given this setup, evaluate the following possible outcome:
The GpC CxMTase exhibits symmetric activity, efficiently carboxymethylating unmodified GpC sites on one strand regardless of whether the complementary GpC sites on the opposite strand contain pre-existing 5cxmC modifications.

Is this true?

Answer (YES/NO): YES